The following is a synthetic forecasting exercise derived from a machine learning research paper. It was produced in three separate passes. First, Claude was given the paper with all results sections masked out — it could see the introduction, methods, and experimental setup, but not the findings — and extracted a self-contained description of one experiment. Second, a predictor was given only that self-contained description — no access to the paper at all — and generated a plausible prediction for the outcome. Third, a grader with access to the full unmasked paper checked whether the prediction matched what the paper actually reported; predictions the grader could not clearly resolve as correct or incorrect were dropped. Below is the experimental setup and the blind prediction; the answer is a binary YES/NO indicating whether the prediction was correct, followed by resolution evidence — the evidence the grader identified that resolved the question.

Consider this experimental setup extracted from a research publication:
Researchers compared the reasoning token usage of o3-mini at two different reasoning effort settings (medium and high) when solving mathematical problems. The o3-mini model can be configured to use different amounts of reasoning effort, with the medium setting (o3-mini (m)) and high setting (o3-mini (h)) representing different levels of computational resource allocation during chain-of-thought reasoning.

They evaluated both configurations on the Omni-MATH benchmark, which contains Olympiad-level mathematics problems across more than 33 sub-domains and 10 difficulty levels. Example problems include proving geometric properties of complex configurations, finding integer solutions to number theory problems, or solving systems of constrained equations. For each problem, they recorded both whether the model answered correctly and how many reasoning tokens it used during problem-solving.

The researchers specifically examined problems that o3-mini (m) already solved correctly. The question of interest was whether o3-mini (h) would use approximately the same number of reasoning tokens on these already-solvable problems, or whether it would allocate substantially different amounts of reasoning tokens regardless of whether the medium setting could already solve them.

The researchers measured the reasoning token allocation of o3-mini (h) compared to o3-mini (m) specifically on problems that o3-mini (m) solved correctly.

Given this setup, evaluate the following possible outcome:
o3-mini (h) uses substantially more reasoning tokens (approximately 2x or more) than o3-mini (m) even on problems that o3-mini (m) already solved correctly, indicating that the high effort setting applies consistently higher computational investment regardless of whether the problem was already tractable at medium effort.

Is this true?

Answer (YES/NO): YES